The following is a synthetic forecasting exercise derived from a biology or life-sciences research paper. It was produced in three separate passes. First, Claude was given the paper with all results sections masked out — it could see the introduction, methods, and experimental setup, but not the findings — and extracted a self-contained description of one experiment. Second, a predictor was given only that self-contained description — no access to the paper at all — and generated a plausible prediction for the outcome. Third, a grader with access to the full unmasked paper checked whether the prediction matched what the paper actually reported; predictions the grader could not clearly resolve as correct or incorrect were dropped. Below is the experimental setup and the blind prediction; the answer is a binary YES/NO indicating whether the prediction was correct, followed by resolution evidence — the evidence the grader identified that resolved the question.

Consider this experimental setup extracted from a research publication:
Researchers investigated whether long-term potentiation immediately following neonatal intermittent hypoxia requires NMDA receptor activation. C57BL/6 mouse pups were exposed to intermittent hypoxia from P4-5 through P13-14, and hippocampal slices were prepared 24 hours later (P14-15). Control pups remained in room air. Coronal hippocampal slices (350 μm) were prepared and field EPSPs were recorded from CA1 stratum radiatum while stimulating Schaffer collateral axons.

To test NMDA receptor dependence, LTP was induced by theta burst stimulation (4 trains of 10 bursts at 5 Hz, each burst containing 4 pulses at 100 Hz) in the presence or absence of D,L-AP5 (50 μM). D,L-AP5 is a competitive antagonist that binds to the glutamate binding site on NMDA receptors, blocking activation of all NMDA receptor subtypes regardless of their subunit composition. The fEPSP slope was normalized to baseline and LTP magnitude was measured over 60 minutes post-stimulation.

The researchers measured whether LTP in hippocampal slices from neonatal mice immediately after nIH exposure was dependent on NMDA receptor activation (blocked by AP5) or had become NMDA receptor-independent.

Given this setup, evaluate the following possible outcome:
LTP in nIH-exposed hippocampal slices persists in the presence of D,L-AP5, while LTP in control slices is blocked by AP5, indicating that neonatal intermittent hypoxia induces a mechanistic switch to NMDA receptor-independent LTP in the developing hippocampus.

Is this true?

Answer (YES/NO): NO